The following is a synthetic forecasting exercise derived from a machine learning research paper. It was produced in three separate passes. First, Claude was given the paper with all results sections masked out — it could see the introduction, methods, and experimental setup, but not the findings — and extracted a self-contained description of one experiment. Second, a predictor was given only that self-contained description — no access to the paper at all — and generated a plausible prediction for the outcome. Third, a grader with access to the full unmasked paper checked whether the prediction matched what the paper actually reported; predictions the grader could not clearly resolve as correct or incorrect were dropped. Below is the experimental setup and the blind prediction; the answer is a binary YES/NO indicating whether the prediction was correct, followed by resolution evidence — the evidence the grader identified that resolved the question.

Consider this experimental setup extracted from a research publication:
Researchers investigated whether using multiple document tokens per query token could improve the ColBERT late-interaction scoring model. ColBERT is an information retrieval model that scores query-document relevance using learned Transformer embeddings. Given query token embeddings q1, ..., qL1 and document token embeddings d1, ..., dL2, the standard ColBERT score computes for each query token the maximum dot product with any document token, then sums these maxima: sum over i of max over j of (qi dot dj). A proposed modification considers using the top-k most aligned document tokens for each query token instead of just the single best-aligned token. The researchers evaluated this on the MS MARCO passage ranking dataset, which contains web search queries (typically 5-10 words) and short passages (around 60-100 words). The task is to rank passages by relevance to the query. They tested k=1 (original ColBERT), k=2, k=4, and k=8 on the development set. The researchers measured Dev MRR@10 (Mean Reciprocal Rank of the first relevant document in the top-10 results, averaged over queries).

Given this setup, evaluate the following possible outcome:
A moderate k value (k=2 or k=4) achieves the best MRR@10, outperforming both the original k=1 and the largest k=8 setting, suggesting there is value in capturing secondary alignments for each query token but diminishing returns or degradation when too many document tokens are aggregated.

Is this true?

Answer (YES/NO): NO